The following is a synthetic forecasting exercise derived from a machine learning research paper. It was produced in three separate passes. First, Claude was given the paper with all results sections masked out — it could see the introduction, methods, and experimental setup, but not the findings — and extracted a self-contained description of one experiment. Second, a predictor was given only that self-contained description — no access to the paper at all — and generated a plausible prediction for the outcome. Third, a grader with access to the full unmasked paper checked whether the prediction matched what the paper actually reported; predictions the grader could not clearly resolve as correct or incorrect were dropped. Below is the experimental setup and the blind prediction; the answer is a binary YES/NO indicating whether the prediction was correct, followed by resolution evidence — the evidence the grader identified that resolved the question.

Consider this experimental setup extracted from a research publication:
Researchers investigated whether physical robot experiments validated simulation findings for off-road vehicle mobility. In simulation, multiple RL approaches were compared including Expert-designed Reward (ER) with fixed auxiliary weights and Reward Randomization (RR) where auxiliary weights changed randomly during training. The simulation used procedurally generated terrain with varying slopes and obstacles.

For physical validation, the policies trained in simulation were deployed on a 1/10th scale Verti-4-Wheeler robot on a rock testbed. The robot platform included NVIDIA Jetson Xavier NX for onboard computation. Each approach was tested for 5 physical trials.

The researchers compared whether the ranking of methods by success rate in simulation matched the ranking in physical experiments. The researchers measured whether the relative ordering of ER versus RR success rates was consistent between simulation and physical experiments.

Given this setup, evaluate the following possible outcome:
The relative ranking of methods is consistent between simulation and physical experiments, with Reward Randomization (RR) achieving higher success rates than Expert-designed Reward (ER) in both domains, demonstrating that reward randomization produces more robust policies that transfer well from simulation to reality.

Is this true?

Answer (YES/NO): NO